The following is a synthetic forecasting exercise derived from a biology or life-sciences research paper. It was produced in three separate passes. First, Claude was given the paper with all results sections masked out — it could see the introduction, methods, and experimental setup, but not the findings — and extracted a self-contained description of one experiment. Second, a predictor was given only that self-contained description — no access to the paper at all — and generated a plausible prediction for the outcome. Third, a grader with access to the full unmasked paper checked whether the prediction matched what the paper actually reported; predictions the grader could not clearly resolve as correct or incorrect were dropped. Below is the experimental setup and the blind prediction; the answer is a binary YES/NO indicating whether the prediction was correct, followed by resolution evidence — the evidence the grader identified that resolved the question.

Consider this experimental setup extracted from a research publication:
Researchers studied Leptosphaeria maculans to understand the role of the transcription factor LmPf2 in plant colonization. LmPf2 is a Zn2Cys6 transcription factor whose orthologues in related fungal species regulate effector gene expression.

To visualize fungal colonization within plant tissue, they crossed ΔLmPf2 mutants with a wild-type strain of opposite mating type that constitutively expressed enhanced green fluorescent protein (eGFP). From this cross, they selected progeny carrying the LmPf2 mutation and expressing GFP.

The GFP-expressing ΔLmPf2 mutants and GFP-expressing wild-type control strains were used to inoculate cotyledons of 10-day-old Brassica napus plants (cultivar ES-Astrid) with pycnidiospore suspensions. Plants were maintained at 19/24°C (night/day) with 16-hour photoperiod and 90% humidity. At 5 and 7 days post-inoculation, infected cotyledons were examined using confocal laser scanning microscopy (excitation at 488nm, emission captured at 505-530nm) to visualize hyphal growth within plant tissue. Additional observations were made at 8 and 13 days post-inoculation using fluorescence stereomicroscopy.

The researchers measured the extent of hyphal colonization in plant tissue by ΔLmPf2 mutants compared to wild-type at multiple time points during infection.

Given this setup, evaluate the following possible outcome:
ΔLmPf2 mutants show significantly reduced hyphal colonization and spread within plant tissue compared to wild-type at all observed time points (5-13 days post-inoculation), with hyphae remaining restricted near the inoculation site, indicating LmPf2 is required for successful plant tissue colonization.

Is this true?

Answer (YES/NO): YES